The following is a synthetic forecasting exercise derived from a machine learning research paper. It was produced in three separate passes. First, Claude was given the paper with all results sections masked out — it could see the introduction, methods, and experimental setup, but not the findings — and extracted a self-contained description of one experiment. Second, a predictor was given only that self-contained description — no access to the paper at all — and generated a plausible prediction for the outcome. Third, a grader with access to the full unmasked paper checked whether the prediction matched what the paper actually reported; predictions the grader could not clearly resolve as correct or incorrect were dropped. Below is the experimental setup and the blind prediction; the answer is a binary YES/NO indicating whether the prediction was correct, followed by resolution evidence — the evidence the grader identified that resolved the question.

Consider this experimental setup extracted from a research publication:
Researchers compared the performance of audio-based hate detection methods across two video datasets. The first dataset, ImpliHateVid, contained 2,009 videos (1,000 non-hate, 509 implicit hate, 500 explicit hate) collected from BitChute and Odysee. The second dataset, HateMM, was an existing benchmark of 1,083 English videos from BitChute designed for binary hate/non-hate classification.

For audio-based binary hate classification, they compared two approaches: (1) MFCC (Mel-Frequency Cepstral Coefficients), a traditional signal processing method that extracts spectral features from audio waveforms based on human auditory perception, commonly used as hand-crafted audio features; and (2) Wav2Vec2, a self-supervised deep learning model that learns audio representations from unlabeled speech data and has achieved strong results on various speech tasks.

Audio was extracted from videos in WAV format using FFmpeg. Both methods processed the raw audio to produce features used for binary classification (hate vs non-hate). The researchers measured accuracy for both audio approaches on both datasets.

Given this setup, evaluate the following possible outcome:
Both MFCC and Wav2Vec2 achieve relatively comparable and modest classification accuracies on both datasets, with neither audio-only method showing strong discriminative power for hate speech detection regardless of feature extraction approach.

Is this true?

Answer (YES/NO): NO